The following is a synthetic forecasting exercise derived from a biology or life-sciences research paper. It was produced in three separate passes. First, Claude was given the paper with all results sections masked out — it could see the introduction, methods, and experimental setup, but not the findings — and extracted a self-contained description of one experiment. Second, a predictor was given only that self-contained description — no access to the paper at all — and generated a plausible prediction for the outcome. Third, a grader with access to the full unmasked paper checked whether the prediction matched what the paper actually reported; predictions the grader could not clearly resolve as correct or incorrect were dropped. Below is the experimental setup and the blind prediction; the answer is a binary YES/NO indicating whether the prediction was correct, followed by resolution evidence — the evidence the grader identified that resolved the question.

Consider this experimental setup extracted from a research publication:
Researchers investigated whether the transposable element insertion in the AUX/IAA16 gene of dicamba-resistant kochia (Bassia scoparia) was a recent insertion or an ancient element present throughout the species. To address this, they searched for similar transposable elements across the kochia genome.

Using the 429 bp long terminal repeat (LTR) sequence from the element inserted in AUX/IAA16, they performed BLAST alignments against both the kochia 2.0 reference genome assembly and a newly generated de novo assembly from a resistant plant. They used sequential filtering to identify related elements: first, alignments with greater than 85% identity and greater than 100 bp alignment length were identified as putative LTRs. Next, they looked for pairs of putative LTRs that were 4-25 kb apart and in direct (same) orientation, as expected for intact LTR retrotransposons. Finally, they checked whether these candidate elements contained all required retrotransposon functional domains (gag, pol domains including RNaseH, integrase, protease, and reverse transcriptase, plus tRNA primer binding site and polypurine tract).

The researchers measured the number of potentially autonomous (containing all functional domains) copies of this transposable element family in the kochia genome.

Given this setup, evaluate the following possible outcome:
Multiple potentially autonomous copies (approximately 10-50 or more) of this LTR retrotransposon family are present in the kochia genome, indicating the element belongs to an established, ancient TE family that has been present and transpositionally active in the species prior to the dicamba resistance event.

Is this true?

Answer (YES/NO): NO